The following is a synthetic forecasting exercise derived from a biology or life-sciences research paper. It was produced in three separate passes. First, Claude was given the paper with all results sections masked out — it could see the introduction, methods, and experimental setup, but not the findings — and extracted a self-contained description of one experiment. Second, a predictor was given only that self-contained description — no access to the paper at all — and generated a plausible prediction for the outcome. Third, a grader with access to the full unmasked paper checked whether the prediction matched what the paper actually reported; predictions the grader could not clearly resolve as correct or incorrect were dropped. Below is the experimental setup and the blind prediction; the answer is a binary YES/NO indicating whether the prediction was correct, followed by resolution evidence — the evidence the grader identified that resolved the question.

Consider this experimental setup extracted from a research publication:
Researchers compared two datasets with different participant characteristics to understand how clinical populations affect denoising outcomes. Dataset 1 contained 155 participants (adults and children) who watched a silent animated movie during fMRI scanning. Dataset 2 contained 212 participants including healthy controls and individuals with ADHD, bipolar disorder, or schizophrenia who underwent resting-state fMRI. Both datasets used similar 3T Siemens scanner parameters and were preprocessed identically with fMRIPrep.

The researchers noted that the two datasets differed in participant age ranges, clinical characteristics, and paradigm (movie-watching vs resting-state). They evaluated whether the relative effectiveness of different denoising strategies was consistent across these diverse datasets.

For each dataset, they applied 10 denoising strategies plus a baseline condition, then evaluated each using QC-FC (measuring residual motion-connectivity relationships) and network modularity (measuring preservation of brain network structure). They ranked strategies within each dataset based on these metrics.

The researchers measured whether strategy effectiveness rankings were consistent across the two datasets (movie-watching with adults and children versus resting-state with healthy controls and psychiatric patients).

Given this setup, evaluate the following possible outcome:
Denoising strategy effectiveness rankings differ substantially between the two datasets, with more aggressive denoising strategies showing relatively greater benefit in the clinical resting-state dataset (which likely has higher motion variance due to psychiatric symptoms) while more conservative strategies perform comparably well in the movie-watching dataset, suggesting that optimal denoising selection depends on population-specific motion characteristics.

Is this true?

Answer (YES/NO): NO